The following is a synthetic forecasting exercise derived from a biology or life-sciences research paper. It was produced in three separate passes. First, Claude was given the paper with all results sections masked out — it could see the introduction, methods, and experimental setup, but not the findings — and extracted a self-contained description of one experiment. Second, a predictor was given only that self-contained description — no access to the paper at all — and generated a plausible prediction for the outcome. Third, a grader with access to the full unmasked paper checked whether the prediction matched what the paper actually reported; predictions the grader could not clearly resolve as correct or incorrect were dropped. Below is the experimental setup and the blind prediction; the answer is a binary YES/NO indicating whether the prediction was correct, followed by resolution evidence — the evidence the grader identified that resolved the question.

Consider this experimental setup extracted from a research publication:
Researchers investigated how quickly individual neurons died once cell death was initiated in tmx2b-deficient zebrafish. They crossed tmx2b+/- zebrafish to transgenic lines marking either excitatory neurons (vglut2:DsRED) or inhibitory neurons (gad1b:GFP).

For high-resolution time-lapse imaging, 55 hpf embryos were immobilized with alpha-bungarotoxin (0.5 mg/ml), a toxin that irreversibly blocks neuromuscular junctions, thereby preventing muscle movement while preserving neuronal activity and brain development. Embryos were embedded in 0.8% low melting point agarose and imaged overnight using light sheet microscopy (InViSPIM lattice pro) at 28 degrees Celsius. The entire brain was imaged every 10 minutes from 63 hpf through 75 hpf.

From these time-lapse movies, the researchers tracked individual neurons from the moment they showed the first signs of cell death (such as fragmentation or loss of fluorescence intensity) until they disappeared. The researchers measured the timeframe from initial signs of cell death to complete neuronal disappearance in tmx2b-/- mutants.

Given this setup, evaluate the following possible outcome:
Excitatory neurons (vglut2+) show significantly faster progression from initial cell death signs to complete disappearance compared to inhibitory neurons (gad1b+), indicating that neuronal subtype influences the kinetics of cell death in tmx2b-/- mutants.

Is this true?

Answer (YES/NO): NO